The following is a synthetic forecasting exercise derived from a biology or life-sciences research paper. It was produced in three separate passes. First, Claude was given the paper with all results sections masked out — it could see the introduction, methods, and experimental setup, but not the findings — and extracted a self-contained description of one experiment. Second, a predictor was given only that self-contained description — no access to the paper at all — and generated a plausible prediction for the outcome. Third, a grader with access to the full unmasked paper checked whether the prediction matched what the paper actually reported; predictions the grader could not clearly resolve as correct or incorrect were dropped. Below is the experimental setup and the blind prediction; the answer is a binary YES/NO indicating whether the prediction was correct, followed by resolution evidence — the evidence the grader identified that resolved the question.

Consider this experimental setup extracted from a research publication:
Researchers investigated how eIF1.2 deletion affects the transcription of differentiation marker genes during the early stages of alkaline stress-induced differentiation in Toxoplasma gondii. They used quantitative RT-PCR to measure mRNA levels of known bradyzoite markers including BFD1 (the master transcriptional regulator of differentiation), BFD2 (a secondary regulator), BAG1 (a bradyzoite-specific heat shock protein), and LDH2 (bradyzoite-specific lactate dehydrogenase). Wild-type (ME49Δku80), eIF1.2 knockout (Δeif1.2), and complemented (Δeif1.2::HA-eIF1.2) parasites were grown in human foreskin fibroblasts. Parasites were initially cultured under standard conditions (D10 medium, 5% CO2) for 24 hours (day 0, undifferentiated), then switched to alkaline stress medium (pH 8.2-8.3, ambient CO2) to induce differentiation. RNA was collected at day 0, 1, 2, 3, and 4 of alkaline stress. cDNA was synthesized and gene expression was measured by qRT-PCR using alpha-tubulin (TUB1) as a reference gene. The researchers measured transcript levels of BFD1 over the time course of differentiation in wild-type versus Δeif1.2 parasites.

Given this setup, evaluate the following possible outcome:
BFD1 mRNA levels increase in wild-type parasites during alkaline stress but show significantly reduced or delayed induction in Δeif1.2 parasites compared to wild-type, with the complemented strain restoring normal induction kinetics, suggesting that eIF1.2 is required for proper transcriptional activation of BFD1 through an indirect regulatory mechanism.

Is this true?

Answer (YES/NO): NO